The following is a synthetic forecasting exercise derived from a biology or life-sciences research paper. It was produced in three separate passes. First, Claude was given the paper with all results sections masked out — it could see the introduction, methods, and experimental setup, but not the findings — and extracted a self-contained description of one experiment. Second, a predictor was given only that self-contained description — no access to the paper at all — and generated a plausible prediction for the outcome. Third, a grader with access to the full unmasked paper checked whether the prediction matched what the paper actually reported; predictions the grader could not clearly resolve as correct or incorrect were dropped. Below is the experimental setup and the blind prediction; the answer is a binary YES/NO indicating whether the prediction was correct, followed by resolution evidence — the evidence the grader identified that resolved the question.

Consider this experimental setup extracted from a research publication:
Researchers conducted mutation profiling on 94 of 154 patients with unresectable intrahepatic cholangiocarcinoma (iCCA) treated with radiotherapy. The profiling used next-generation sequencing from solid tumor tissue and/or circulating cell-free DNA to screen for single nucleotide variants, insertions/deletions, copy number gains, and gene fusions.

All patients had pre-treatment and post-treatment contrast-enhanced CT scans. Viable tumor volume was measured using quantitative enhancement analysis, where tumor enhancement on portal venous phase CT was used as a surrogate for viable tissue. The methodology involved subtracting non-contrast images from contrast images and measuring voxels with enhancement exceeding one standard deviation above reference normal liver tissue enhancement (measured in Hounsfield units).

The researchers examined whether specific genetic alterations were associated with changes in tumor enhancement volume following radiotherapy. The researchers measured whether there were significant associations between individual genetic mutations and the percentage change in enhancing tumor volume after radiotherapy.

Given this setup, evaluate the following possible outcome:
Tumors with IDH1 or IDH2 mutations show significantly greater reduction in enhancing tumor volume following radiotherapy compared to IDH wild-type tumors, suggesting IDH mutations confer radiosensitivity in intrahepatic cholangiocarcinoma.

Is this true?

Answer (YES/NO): NO